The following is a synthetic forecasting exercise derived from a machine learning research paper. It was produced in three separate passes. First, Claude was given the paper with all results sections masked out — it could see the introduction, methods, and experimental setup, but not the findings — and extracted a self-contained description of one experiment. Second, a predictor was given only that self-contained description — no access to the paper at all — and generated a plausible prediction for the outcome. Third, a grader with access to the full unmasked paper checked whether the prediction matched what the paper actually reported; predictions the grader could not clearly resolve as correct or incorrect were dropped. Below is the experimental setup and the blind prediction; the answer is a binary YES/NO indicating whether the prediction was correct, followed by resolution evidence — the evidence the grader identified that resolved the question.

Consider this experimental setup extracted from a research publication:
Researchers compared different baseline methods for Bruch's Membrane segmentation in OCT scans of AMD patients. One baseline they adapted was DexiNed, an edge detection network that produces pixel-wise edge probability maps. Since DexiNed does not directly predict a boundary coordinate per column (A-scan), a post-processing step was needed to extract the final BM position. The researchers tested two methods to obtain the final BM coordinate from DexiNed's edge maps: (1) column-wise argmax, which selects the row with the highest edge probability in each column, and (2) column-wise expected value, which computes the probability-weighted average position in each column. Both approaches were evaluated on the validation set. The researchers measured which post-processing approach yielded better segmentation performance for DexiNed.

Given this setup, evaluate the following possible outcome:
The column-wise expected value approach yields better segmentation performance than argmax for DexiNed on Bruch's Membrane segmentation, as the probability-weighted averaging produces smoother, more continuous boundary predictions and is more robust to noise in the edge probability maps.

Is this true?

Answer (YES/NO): YES